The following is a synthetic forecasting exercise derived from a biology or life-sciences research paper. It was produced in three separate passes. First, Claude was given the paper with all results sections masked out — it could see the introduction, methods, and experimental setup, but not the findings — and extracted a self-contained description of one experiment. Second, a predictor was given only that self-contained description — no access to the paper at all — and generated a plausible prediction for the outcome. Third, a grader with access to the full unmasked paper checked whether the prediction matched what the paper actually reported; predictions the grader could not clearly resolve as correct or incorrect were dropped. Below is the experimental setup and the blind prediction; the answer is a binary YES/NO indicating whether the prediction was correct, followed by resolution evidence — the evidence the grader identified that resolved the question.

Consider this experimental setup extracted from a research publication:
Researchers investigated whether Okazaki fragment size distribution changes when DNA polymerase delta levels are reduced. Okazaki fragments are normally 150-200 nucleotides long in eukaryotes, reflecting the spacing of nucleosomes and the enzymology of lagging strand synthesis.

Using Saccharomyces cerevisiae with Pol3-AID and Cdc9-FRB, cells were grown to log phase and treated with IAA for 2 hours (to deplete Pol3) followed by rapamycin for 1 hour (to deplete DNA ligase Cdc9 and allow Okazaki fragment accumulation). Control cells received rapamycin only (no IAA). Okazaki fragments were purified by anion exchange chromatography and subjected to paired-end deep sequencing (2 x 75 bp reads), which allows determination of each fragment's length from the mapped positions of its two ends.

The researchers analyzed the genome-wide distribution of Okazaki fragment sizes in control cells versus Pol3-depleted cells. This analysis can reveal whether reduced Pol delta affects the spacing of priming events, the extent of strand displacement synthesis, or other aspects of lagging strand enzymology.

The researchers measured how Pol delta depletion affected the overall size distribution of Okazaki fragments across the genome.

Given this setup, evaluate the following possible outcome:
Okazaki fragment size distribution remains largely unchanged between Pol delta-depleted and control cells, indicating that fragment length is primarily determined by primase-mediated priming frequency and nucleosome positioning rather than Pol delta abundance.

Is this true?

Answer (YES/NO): YES